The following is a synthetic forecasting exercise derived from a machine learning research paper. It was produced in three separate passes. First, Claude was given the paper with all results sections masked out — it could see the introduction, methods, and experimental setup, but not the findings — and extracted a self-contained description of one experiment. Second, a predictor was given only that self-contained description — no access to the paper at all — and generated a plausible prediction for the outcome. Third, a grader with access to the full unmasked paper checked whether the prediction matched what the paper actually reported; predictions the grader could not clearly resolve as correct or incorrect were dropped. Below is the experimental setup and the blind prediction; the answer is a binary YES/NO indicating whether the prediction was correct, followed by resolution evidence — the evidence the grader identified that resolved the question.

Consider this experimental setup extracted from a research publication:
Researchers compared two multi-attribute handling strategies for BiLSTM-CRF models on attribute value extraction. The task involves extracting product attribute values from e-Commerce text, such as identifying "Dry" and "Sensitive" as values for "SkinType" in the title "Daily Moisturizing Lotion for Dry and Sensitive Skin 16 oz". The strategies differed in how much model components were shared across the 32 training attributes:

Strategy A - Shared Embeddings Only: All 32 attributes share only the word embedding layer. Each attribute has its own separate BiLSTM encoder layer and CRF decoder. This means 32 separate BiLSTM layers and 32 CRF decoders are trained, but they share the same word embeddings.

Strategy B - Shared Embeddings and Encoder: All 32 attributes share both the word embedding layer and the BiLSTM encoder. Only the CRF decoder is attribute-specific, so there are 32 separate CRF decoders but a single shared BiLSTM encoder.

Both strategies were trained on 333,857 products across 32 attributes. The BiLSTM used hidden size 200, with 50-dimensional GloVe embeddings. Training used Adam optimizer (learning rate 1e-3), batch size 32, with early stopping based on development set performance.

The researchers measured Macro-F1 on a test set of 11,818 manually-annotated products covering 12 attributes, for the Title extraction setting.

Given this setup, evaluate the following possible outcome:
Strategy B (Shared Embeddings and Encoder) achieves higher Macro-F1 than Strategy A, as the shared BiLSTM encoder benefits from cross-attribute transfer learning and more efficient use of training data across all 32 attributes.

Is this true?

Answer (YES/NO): YES